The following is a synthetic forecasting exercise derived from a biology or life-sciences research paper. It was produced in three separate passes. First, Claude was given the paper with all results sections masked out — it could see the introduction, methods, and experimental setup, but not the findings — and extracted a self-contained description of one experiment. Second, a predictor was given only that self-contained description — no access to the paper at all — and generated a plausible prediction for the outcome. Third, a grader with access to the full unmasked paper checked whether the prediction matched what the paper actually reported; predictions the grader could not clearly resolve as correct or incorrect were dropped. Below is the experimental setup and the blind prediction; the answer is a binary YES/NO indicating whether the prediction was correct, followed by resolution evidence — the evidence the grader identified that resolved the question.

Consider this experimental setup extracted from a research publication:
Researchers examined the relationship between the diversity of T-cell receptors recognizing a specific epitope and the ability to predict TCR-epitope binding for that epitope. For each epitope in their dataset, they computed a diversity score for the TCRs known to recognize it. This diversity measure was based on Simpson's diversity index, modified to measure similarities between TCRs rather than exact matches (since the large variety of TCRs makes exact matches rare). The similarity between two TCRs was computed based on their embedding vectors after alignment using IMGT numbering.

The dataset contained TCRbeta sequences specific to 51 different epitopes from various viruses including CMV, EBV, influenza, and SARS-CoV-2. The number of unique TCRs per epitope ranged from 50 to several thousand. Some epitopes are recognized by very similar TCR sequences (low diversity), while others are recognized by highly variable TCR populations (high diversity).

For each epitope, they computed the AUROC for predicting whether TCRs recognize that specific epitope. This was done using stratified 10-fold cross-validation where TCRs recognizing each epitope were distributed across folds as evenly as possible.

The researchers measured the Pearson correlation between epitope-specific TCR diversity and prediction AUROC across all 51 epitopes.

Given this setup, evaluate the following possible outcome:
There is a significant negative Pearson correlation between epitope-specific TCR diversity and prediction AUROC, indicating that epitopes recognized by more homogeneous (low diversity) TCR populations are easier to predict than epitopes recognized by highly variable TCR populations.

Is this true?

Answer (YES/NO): YES